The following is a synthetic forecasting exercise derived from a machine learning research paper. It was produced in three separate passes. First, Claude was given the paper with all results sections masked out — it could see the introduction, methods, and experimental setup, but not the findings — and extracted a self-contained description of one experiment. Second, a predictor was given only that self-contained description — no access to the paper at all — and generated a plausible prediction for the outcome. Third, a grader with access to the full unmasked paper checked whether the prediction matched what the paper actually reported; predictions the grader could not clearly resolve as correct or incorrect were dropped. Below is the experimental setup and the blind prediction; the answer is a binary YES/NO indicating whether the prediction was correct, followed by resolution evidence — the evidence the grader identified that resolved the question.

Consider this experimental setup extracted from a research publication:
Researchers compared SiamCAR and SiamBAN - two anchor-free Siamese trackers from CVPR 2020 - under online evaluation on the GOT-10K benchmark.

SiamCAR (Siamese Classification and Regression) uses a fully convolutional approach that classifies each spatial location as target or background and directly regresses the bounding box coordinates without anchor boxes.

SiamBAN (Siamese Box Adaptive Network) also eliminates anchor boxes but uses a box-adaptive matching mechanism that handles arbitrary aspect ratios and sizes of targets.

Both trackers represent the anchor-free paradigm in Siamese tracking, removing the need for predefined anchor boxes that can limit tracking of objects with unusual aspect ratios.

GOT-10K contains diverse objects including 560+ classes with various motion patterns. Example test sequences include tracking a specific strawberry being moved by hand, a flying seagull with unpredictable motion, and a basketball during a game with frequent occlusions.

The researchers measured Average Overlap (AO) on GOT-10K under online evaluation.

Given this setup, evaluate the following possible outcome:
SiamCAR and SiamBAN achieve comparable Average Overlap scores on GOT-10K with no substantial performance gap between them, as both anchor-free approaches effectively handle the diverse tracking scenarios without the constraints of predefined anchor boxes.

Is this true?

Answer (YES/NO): YES